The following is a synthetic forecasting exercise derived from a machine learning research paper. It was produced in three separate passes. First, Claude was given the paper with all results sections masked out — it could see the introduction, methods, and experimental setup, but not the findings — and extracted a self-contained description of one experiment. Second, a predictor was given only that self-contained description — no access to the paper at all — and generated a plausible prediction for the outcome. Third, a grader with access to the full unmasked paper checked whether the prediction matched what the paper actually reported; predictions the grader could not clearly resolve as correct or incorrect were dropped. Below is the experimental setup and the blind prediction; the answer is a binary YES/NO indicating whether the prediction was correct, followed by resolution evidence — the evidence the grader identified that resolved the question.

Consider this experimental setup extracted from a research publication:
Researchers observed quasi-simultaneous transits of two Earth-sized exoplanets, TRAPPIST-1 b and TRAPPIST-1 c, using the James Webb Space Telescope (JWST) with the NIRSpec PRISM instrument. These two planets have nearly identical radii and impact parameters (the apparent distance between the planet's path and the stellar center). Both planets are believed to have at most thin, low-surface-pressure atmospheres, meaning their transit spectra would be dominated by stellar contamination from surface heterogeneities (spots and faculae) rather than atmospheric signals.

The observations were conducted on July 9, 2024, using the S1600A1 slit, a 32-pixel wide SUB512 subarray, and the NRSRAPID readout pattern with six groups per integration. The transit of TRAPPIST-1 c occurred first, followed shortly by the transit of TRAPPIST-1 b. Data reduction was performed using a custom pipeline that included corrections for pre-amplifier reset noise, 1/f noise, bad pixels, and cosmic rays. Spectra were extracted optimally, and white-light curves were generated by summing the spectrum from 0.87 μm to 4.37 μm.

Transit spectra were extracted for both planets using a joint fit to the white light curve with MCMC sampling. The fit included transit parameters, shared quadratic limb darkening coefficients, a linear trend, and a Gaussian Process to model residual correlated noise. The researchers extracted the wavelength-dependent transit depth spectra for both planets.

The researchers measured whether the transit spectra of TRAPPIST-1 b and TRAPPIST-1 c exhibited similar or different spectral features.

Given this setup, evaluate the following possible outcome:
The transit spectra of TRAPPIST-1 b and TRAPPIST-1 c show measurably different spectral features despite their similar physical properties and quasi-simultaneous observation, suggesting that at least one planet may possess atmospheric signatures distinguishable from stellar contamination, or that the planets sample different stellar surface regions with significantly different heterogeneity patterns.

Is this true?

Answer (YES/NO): NO